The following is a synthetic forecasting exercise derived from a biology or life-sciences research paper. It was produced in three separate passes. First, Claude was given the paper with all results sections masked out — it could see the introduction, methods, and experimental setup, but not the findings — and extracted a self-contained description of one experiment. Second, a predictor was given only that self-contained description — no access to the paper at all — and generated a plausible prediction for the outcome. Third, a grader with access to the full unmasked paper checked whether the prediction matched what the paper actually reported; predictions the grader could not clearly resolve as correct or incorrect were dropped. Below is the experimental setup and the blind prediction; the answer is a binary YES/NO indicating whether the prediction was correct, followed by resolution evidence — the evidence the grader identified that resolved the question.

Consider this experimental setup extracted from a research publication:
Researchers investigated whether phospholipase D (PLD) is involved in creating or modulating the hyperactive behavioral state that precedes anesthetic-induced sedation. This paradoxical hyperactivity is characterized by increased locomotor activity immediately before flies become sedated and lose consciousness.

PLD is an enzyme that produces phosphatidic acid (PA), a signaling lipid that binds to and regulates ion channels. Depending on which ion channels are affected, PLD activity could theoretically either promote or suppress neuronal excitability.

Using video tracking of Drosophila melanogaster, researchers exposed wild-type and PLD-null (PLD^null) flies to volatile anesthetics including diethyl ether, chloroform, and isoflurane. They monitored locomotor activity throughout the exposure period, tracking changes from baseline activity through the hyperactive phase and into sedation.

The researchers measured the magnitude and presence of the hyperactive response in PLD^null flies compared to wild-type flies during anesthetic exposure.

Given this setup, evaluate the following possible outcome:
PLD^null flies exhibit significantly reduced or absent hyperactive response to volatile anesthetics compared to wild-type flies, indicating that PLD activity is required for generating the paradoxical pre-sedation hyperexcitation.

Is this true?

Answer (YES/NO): YES